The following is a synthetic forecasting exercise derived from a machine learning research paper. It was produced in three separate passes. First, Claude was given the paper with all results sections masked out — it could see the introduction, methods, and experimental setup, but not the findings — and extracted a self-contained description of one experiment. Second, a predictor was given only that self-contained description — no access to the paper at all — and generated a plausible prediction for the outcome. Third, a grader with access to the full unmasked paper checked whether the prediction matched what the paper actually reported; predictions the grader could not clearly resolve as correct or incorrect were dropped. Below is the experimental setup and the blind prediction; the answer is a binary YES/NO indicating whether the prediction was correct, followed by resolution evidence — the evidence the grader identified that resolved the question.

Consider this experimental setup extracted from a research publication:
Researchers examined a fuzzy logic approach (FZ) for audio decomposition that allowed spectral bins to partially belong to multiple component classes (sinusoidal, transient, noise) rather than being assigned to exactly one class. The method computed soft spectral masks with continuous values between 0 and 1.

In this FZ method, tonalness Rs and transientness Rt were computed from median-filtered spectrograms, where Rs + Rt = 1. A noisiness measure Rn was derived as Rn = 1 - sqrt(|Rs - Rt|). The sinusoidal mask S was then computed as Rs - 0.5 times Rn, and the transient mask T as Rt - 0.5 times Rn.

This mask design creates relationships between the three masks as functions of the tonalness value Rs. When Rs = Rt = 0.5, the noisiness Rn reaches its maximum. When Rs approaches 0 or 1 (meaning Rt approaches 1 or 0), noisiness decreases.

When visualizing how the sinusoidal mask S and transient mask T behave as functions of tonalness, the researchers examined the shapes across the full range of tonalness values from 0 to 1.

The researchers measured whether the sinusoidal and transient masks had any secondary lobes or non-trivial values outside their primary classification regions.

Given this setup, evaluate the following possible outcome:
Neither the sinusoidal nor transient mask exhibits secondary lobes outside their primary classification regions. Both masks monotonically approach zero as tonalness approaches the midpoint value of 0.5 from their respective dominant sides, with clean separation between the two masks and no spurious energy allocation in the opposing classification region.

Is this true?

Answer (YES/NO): NO